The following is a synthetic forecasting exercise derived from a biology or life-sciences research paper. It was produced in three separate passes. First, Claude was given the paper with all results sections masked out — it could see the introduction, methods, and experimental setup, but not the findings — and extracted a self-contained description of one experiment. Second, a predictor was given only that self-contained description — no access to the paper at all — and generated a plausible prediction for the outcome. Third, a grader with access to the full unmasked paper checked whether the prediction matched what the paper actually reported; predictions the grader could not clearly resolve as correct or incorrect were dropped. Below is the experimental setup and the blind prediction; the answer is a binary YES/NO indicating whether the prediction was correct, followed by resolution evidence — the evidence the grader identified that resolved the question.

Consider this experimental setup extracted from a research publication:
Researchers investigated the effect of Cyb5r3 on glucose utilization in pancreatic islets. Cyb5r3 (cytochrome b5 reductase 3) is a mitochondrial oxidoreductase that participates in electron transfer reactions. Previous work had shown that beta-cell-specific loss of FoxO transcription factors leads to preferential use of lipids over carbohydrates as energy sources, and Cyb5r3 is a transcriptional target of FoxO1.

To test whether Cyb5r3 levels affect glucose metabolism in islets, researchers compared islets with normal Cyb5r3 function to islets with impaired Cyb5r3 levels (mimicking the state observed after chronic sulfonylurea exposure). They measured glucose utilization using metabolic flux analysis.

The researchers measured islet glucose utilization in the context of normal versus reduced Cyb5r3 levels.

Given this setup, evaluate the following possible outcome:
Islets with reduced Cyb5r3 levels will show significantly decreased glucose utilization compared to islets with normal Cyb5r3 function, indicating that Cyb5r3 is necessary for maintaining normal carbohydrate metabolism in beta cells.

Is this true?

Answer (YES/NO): YES